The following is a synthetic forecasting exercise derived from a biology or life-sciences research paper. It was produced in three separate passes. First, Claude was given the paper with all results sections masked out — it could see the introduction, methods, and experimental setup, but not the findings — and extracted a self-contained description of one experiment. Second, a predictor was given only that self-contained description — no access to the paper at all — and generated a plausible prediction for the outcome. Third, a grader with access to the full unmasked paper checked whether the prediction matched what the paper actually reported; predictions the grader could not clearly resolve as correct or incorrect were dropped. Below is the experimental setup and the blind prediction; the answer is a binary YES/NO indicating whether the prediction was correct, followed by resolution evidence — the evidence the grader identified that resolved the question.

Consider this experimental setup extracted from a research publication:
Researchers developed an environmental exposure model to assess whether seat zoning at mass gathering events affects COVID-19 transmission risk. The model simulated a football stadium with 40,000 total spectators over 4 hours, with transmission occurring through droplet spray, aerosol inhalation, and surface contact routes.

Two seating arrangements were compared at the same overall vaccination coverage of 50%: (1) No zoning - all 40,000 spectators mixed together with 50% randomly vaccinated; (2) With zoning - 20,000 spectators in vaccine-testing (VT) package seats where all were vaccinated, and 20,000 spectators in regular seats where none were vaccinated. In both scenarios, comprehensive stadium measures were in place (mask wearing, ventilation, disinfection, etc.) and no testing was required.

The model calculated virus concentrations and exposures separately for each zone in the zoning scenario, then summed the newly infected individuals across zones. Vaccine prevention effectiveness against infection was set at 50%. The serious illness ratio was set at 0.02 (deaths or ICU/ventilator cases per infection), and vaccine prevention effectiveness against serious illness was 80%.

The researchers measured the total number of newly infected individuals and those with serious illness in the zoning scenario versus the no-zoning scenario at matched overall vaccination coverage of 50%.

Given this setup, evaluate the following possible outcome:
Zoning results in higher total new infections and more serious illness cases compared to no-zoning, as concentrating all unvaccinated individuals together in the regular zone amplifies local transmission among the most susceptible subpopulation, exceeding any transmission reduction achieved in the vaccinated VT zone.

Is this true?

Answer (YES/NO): YES